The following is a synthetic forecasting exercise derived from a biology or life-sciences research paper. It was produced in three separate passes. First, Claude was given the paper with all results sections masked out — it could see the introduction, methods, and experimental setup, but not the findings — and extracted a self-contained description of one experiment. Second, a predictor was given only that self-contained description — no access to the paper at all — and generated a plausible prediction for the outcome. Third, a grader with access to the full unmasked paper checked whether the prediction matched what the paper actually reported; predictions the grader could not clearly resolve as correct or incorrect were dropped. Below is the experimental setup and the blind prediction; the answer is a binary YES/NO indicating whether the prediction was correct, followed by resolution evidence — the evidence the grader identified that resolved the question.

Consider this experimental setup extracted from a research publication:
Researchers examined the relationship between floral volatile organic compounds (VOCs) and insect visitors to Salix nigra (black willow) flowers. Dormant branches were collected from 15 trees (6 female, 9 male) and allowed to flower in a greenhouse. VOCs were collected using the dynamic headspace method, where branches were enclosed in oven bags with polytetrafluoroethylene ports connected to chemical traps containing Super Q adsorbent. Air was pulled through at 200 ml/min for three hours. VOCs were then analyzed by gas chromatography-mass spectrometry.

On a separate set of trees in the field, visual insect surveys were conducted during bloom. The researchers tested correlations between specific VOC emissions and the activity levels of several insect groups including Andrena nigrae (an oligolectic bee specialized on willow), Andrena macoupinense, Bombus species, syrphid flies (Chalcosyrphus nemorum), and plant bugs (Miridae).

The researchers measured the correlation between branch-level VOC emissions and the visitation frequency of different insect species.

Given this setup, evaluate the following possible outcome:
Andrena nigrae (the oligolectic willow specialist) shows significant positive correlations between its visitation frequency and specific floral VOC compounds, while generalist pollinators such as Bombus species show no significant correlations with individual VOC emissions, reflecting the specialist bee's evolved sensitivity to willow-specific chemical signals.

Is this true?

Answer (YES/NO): YES